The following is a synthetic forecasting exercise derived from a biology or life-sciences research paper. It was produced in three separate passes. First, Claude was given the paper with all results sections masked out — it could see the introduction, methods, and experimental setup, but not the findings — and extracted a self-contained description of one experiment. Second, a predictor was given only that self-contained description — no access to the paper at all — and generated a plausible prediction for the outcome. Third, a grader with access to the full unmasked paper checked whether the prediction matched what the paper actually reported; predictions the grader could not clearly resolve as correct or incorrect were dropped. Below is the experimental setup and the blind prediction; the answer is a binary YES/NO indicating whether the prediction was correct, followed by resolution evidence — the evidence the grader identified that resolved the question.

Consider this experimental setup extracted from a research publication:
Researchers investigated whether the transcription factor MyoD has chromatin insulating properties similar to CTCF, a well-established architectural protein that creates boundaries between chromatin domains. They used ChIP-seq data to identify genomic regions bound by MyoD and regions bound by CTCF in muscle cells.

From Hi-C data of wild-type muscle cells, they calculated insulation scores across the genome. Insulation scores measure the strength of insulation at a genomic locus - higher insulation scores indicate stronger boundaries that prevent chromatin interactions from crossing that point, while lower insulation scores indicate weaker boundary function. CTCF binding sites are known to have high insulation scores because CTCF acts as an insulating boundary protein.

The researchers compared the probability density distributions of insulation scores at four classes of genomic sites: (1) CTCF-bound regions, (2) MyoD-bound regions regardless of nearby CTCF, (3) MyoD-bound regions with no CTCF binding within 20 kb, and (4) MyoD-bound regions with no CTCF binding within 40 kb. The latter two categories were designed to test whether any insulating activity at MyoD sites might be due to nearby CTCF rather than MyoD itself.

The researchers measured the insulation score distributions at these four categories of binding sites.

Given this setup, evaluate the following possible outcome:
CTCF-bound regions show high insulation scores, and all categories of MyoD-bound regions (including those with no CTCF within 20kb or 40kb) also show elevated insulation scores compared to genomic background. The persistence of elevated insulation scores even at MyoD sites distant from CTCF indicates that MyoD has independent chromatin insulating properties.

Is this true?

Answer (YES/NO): NO